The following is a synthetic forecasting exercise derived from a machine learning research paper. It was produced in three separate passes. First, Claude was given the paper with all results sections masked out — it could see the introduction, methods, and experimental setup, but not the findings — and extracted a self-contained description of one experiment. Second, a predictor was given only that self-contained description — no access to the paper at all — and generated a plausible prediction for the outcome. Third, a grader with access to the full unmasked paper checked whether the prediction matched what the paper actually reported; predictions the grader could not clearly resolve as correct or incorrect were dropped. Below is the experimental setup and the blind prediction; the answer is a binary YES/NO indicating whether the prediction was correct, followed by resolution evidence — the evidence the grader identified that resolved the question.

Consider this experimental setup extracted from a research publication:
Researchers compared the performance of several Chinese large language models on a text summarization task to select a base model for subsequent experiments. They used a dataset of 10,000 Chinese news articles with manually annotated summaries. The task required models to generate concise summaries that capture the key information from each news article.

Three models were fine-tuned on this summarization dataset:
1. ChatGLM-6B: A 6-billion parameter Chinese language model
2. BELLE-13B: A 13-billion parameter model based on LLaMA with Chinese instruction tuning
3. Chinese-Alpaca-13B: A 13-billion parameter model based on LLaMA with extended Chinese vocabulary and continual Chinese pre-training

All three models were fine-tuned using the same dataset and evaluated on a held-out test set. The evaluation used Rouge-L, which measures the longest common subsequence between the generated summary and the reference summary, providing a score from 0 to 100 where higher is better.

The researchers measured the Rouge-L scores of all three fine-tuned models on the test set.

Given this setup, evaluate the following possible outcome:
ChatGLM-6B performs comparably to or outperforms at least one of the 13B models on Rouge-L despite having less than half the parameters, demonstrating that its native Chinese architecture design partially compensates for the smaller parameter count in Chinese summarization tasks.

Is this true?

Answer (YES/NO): YES